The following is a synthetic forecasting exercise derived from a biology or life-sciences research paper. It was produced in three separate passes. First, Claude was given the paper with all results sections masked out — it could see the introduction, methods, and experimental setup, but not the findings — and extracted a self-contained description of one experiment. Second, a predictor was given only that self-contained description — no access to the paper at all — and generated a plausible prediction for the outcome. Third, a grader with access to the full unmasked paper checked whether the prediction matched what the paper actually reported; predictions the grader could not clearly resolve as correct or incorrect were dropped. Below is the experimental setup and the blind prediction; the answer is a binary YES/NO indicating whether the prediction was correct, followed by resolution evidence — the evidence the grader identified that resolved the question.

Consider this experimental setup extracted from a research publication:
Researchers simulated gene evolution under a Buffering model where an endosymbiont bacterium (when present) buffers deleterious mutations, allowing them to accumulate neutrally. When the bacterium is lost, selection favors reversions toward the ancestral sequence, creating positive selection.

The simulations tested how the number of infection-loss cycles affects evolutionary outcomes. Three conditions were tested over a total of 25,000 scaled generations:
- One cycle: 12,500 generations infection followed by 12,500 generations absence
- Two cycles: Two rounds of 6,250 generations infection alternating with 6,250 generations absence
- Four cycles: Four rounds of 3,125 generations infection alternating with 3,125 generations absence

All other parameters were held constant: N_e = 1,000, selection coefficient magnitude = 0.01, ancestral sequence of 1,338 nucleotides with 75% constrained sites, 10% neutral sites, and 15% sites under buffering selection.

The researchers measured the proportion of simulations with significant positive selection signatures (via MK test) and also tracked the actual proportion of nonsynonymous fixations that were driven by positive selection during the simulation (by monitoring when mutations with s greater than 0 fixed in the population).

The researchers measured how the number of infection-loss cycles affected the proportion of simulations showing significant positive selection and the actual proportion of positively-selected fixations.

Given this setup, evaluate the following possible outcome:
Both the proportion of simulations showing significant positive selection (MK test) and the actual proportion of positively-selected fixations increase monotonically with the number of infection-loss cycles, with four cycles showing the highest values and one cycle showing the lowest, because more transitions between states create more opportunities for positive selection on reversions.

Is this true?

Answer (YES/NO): NO